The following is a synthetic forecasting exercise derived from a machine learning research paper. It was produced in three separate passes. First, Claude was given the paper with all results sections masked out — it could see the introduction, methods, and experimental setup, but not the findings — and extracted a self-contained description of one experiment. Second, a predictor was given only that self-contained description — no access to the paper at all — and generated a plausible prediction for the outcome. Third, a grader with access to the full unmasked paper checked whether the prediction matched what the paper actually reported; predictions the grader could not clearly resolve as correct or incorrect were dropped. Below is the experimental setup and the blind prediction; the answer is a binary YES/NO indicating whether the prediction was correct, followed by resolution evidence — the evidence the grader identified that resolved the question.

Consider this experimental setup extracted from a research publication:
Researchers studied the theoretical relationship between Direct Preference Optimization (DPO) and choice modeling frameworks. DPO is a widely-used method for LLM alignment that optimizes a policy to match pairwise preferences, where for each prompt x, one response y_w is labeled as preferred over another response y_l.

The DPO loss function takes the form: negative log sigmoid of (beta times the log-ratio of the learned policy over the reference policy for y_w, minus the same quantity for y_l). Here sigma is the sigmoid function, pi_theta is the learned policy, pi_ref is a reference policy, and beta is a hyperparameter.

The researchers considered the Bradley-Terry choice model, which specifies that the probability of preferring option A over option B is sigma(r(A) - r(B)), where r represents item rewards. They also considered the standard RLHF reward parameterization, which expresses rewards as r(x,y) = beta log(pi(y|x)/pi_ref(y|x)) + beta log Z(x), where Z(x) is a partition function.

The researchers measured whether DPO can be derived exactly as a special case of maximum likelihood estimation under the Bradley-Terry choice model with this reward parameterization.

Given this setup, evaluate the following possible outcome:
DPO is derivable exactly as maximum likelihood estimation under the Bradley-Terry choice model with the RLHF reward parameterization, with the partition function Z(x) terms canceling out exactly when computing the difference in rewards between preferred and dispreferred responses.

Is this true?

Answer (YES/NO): YES